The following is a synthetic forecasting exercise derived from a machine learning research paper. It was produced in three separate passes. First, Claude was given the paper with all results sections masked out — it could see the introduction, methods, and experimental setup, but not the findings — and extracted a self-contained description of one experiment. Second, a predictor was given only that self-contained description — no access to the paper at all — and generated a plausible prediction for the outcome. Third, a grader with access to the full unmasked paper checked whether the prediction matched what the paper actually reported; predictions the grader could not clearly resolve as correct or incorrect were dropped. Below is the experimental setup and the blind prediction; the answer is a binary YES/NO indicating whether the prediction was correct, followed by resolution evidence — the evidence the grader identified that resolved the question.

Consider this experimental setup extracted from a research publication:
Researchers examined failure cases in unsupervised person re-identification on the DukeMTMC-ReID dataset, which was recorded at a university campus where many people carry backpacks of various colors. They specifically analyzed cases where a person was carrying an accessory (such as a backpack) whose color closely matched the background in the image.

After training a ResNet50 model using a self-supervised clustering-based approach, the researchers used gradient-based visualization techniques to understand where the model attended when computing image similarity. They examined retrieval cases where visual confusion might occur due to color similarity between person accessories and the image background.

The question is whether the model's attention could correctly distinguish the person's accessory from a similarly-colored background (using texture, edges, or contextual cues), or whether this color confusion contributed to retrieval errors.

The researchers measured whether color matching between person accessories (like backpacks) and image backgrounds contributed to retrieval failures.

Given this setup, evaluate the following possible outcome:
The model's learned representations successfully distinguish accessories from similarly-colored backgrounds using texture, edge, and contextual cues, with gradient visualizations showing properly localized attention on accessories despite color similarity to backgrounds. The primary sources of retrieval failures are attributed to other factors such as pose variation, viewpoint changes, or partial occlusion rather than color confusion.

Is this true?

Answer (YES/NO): NO